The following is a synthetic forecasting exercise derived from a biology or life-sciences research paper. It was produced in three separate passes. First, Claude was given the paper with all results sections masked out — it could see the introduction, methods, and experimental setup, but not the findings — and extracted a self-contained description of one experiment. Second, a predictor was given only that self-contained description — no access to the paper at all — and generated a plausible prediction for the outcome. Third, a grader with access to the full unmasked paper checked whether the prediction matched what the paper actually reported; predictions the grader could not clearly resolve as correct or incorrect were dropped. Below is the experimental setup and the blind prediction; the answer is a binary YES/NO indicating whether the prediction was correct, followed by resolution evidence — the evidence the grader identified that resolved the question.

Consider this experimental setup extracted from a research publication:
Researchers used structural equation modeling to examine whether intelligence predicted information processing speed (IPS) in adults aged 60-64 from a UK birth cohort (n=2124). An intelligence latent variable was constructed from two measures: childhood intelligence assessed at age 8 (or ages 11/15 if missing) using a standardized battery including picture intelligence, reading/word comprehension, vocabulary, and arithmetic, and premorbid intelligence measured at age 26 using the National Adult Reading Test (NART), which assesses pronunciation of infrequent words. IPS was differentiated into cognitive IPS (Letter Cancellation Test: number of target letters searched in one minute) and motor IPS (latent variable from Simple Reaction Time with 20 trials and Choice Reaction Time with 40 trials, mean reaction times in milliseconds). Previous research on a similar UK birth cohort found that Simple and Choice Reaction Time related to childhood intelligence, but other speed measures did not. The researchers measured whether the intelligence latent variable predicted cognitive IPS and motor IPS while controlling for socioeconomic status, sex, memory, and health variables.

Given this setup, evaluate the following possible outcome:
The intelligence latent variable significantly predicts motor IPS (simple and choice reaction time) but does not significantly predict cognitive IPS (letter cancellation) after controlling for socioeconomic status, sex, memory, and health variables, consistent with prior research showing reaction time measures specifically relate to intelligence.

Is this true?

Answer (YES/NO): YES